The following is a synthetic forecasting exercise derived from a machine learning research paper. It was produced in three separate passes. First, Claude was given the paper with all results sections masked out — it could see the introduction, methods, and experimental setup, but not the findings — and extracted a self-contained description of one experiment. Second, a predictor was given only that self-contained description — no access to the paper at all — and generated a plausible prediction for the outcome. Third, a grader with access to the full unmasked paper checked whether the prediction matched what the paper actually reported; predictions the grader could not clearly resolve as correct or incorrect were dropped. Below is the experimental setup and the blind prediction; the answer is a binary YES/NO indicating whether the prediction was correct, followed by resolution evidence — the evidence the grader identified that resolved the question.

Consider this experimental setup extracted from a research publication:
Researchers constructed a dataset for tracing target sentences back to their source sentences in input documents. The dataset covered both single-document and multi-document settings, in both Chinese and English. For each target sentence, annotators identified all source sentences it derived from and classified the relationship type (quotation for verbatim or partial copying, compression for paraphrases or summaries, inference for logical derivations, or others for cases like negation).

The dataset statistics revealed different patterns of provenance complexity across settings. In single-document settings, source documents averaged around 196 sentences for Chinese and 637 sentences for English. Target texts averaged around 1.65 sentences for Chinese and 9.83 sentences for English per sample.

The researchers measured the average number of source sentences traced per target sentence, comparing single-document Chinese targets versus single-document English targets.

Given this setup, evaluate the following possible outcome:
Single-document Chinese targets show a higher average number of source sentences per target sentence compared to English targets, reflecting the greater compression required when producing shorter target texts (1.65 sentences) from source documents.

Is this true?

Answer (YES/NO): YES